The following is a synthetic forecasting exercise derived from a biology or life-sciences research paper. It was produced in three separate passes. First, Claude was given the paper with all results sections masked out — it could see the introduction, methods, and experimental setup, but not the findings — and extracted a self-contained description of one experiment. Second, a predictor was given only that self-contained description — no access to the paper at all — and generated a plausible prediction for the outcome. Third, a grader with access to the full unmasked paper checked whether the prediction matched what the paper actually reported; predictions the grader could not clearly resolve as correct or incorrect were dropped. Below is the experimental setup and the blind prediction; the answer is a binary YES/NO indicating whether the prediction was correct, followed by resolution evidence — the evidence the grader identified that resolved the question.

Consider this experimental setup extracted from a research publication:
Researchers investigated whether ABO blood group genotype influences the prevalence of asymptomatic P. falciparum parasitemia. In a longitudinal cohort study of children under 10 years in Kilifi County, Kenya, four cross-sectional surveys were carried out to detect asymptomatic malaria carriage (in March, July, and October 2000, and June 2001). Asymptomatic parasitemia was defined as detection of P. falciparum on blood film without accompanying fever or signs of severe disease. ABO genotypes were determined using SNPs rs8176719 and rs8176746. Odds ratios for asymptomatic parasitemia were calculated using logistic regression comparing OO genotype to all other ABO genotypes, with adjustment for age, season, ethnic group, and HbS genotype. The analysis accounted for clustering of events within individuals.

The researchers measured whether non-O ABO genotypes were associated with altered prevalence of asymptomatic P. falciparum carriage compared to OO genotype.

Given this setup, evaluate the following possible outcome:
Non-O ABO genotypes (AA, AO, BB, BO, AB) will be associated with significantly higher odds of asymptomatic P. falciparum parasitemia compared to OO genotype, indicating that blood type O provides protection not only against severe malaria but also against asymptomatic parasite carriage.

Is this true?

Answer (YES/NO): NO